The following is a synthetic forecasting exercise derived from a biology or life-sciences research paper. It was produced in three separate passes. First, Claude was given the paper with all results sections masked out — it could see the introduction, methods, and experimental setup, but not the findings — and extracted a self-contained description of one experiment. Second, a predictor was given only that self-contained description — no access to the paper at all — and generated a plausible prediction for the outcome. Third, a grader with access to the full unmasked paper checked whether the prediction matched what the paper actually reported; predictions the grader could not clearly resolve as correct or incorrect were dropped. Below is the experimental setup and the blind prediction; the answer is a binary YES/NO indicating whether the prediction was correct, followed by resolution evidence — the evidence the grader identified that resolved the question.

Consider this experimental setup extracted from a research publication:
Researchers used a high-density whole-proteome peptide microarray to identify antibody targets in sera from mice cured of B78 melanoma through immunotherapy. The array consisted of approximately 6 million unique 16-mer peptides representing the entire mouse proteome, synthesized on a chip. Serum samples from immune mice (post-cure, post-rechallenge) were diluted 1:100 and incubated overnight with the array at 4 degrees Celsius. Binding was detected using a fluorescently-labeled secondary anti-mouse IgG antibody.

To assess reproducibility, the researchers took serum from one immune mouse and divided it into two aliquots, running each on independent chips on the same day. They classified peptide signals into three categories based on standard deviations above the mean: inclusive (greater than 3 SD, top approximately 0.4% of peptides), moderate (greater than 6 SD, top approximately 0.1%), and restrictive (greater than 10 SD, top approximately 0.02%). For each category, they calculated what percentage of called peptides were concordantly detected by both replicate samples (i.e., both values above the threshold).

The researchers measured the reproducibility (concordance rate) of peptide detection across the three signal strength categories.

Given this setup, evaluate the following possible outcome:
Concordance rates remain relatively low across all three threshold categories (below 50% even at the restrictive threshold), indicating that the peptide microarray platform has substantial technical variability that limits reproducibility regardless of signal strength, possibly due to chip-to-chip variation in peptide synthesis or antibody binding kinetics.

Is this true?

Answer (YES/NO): NO